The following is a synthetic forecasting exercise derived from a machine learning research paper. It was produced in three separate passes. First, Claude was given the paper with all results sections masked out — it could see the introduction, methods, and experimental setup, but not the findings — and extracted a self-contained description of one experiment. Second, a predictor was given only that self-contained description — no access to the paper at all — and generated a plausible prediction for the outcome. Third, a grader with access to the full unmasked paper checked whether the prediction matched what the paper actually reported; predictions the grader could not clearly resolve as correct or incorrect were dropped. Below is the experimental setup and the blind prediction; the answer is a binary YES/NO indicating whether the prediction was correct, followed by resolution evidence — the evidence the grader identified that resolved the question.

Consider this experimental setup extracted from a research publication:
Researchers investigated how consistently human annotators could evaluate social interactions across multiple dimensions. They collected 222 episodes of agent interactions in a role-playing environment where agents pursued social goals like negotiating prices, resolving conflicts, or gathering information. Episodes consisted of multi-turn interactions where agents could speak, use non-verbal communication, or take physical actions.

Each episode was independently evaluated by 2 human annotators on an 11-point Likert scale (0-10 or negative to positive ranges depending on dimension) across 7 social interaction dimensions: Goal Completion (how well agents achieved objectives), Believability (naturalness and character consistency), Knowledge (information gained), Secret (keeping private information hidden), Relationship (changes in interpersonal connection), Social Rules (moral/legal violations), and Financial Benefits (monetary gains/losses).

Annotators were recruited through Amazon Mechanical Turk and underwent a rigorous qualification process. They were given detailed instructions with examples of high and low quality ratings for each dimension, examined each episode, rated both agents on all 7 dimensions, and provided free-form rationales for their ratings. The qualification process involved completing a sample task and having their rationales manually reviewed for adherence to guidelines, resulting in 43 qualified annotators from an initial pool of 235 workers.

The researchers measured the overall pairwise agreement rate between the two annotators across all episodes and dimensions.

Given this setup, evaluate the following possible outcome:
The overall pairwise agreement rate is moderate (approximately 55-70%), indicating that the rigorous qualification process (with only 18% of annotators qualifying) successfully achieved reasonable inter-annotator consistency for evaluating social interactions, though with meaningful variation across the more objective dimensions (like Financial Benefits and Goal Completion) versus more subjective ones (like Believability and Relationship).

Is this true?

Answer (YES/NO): NO